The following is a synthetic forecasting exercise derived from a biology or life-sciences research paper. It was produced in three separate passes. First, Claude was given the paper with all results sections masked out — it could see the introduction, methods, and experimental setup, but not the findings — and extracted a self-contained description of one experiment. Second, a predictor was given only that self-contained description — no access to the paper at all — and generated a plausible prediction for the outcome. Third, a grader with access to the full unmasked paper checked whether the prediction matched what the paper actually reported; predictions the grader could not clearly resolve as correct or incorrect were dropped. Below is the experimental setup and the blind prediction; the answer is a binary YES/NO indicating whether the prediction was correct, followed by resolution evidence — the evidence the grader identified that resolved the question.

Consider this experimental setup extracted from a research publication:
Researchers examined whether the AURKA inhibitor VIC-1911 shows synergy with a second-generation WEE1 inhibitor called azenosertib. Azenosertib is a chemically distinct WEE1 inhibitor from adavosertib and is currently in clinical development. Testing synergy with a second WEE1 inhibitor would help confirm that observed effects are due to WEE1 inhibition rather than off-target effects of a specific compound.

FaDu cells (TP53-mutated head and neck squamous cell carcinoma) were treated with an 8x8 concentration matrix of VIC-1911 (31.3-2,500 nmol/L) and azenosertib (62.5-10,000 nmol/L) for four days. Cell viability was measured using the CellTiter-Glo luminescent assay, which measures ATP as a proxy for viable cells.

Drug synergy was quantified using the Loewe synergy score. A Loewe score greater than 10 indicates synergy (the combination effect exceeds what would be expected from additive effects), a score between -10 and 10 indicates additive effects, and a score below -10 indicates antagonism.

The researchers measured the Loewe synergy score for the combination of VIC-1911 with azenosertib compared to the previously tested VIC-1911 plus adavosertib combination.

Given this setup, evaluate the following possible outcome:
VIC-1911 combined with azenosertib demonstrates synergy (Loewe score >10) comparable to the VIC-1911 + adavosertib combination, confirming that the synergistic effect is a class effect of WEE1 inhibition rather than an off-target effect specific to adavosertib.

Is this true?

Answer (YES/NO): YES